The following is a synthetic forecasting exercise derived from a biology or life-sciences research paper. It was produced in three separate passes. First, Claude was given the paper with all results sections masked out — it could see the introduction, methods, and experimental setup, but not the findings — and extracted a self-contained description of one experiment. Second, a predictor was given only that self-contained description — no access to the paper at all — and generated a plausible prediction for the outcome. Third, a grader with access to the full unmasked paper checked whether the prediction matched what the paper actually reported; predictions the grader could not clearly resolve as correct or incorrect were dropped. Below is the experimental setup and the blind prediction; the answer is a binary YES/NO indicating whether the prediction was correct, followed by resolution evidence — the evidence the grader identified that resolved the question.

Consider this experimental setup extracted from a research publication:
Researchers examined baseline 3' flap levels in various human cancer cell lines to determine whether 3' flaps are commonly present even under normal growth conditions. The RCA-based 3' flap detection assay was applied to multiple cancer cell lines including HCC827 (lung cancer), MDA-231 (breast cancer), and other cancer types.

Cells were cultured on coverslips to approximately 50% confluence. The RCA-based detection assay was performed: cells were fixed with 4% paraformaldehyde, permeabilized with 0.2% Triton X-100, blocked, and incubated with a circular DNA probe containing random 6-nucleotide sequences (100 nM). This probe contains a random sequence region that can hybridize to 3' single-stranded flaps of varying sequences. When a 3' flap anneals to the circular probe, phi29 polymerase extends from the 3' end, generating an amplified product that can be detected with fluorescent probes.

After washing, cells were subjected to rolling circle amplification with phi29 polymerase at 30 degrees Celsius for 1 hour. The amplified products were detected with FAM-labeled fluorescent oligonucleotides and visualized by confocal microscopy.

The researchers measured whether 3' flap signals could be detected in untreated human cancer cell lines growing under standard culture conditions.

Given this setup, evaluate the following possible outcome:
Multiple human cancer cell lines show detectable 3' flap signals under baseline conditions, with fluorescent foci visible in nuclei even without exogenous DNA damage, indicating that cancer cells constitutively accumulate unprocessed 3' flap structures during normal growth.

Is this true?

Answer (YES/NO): YES